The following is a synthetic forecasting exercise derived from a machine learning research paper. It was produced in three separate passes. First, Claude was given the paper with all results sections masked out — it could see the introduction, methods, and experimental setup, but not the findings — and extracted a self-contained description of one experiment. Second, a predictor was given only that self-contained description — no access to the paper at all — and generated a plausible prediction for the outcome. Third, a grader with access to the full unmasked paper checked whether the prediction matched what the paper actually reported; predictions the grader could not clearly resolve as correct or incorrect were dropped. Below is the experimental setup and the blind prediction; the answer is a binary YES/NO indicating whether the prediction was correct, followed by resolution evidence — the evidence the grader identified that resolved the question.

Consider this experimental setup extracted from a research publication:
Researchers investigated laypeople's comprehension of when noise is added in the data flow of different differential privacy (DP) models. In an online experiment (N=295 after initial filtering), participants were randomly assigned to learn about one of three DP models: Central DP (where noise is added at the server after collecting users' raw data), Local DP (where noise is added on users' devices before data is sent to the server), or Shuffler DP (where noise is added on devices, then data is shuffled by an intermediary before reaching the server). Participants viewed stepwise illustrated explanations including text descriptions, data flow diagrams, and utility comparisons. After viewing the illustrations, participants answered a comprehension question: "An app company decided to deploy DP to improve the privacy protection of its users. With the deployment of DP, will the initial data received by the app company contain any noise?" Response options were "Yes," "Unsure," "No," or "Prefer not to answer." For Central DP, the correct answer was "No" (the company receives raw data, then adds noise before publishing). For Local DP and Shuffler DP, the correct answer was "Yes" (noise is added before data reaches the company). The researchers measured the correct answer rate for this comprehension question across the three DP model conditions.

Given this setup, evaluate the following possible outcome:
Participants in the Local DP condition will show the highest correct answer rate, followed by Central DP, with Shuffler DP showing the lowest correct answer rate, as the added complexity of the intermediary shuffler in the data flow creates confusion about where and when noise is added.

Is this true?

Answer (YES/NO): NO